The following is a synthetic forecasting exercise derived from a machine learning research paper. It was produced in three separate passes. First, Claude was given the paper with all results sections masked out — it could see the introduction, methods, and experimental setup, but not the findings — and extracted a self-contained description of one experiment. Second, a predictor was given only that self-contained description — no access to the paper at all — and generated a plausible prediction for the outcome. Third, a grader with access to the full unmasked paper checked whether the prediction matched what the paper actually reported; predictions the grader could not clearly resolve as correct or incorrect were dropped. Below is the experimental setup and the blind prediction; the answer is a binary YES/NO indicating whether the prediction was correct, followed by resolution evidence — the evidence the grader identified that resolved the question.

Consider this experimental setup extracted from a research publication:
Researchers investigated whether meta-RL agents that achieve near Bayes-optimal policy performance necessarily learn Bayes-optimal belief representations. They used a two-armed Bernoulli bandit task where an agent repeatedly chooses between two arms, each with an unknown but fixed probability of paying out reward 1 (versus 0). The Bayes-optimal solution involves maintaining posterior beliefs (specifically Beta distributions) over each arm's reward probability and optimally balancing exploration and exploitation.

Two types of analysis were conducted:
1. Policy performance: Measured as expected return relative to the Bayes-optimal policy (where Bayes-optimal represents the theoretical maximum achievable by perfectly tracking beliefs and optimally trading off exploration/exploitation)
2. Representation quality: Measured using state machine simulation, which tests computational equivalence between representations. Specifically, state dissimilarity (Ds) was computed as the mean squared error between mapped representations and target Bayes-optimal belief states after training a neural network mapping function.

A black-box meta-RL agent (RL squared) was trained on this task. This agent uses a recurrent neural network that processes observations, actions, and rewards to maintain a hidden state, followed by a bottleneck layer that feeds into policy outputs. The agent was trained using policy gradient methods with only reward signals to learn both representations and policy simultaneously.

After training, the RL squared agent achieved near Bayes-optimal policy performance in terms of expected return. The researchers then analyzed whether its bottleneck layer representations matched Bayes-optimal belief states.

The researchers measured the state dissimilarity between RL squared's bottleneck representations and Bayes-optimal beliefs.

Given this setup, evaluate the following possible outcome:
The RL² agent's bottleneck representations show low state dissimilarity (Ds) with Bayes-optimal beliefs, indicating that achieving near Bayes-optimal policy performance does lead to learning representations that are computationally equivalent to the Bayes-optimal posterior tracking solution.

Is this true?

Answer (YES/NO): NO